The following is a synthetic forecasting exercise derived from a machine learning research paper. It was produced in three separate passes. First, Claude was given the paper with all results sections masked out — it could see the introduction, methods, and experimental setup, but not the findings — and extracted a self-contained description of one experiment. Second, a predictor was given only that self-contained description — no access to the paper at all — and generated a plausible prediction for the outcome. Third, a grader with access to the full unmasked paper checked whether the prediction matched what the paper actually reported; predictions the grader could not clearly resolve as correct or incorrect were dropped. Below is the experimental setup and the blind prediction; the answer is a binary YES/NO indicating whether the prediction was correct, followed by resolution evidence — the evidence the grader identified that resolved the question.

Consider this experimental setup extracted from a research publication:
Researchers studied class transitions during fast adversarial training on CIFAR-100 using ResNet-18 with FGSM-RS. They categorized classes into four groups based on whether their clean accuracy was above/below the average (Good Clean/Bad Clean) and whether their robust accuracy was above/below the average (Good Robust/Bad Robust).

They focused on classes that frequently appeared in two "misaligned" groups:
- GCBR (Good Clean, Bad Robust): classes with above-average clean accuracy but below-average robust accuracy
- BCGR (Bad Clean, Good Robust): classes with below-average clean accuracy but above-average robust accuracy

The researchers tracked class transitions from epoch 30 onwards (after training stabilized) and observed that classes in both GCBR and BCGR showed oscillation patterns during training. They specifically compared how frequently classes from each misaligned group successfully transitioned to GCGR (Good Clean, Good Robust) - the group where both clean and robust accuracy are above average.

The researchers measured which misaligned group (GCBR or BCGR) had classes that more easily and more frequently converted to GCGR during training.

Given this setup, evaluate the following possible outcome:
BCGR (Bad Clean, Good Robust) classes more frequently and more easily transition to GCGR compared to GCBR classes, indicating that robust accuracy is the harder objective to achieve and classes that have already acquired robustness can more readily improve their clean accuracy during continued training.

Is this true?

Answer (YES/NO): YES